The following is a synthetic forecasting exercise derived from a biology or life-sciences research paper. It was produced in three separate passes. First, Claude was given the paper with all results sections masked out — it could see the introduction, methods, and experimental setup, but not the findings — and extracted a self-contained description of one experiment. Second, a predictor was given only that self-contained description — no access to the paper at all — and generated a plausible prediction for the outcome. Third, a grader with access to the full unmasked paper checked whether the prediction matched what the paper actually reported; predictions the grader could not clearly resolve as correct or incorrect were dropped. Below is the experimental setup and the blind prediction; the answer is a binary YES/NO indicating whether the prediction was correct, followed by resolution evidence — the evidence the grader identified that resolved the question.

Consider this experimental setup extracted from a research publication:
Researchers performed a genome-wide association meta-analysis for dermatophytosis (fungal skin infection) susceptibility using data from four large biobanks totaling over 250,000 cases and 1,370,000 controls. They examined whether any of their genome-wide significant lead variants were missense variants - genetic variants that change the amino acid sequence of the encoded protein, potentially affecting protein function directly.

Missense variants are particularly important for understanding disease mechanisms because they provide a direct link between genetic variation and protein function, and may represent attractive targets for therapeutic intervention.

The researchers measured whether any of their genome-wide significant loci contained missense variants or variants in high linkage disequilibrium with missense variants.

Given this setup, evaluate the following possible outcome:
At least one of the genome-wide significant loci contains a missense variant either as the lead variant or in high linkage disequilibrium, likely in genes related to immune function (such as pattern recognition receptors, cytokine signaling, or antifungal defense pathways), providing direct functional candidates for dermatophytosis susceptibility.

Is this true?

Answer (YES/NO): NO